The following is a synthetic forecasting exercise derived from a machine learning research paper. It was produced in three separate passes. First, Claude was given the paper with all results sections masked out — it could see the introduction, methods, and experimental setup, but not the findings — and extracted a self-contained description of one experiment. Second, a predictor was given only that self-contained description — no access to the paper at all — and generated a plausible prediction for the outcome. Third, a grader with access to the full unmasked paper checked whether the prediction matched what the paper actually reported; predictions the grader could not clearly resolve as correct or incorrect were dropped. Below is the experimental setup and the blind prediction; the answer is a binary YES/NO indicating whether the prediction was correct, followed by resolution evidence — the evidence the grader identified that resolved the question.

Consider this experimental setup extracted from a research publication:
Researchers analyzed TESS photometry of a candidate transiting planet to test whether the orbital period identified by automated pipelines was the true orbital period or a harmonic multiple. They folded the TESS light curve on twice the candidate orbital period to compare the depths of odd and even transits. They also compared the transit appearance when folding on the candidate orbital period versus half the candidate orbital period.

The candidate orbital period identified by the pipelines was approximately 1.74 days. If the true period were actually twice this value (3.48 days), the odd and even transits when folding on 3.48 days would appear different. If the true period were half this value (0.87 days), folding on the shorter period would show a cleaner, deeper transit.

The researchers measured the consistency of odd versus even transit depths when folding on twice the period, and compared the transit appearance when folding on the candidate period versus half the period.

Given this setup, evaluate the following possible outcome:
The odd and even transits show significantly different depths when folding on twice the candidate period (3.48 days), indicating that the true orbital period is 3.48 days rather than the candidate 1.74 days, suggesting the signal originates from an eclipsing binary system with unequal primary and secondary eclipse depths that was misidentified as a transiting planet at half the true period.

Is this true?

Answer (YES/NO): NO